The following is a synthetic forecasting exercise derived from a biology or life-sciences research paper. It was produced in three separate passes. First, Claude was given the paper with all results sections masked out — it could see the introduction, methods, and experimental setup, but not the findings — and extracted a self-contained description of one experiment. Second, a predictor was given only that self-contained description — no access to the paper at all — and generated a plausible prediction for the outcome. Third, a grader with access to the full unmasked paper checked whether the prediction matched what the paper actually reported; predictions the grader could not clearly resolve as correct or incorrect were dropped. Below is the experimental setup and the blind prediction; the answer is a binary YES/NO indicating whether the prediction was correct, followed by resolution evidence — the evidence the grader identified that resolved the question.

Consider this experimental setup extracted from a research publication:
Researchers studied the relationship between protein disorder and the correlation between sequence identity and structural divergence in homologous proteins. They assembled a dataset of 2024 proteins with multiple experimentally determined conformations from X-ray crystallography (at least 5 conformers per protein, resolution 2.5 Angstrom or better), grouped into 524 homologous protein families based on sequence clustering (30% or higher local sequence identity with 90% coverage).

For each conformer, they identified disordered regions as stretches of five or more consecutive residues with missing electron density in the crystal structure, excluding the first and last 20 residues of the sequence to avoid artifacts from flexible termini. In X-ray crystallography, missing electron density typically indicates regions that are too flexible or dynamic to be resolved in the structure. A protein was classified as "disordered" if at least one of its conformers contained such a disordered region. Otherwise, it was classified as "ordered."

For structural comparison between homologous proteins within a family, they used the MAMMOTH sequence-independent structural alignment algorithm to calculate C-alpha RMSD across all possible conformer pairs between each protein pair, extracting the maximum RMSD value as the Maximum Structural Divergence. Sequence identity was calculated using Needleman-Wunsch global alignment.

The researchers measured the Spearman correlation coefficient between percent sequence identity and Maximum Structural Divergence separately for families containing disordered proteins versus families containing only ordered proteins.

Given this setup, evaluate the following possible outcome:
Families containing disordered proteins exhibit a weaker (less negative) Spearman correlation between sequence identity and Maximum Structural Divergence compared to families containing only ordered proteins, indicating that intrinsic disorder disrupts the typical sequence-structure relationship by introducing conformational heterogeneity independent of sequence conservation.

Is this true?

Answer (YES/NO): YES